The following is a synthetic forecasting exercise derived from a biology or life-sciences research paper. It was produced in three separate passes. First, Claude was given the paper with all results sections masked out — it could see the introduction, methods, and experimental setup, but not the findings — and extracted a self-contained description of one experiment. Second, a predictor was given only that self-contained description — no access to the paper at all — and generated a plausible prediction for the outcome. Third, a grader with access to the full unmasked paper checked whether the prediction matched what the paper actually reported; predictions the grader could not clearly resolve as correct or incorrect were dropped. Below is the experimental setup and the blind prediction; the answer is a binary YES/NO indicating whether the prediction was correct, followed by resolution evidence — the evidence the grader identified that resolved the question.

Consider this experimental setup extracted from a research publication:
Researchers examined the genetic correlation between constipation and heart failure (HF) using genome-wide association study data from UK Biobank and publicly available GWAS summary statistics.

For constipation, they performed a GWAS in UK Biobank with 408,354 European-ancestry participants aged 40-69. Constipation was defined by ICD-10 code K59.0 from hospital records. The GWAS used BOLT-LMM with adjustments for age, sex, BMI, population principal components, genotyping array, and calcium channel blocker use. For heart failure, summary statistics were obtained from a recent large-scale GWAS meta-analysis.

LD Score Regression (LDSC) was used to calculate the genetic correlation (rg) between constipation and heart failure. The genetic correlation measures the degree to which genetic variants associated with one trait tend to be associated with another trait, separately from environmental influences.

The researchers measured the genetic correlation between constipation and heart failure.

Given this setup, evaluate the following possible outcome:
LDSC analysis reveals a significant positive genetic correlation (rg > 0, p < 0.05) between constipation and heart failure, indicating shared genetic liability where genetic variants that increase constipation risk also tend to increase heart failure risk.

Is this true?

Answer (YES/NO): YES